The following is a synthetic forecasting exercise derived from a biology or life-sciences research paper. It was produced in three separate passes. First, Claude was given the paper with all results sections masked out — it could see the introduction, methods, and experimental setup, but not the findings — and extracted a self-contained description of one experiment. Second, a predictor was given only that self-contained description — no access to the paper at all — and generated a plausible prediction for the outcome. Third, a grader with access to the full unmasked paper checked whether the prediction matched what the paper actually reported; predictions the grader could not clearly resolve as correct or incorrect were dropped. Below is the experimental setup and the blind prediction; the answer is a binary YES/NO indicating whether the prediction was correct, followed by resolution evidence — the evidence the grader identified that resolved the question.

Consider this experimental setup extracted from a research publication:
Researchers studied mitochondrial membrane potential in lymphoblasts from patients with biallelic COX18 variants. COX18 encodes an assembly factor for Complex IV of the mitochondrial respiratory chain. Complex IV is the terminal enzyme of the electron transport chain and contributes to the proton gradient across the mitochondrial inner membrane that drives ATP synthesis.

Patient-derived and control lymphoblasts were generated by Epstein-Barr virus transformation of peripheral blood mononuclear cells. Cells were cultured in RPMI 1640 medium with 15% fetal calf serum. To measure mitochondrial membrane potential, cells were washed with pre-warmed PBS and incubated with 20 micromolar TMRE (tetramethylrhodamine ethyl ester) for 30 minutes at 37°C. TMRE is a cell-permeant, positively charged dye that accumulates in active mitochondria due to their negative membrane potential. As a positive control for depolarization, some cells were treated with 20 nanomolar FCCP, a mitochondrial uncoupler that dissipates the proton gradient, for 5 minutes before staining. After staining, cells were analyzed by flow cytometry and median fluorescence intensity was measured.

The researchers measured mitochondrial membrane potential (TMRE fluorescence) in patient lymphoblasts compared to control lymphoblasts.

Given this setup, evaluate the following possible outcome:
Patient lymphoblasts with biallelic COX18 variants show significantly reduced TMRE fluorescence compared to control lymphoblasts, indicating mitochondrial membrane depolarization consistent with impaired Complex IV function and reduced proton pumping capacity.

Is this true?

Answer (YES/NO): YES